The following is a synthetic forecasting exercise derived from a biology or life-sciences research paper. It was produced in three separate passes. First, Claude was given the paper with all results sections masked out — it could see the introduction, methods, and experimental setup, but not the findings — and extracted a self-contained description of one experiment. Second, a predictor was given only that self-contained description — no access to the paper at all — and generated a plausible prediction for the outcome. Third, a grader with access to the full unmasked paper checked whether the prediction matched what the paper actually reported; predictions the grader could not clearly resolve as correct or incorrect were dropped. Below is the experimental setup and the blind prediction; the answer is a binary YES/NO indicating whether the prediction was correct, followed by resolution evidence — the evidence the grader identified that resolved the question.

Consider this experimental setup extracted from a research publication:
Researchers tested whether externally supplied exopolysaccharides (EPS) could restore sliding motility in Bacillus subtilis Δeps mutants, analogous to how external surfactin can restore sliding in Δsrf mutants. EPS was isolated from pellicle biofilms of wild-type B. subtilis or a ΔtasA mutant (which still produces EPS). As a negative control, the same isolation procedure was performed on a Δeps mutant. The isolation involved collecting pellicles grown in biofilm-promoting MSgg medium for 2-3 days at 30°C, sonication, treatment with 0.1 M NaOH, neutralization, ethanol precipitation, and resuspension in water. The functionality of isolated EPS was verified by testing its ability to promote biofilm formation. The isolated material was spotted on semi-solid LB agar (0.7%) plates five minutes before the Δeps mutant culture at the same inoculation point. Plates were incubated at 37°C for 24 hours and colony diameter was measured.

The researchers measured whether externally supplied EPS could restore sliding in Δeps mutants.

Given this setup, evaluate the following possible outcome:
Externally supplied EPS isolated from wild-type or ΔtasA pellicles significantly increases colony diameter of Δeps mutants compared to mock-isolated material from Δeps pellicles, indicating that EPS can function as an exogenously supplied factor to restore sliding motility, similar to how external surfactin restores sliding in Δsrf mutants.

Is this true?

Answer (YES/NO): NO